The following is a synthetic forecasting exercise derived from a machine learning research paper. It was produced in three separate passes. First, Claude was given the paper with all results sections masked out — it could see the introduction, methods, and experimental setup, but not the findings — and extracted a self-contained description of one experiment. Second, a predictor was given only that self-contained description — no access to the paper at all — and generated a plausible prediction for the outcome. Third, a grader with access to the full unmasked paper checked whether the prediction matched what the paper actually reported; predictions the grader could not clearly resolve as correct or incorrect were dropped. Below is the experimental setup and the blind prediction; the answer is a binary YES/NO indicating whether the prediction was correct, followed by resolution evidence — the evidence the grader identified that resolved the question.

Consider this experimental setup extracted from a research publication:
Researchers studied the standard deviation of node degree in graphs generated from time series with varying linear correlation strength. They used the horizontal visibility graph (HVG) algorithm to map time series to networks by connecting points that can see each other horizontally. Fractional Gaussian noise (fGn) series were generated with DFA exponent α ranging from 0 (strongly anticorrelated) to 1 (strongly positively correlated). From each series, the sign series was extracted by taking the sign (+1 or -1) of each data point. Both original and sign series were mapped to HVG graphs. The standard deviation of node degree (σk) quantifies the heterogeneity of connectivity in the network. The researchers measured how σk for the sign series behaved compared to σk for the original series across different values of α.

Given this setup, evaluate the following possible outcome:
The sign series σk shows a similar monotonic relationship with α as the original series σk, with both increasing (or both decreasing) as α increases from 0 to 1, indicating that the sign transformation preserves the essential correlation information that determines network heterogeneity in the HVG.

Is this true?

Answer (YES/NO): NO